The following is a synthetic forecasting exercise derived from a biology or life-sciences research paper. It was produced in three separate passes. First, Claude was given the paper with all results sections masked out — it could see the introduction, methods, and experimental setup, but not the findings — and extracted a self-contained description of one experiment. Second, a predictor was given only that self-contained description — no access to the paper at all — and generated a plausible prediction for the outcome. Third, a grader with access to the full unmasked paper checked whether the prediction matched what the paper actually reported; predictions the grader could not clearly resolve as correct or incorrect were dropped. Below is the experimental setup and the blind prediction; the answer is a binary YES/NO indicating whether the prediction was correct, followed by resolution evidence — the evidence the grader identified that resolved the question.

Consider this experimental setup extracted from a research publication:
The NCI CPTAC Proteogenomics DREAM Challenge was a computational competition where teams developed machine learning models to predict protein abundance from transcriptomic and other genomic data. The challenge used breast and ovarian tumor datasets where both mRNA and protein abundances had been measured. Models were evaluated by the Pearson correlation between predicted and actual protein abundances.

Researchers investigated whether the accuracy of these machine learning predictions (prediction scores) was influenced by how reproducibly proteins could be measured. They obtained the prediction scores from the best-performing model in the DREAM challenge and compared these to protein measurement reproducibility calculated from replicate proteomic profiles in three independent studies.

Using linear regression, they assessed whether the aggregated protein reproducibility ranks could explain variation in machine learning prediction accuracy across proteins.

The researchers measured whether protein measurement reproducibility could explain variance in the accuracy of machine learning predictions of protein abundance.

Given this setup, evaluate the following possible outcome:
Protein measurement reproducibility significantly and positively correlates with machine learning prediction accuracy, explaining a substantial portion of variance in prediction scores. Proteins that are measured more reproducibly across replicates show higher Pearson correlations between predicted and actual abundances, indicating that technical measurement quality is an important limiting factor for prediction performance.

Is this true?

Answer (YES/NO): YES